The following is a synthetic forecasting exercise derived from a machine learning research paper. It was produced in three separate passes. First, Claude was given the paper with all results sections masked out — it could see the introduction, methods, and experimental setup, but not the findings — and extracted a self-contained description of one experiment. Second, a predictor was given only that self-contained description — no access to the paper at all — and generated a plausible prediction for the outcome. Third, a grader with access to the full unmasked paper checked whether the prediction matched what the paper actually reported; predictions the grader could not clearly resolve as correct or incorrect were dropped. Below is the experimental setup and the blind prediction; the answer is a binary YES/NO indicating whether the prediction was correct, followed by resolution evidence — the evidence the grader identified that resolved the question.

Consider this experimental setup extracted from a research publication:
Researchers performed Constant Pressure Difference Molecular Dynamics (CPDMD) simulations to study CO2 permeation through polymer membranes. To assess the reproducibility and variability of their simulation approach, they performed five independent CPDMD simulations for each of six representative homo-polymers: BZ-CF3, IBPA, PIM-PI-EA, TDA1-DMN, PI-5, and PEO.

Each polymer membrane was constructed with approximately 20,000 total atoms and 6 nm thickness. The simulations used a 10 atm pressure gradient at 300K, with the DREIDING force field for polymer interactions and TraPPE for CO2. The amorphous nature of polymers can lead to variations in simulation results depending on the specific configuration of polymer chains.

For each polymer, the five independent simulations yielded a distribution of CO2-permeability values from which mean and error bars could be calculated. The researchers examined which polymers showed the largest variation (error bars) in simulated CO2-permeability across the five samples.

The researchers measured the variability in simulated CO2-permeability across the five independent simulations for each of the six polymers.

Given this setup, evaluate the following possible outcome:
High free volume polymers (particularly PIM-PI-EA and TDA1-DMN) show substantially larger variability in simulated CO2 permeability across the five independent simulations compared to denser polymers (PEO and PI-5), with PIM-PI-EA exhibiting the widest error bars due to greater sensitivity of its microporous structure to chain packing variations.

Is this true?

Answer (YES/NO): NO